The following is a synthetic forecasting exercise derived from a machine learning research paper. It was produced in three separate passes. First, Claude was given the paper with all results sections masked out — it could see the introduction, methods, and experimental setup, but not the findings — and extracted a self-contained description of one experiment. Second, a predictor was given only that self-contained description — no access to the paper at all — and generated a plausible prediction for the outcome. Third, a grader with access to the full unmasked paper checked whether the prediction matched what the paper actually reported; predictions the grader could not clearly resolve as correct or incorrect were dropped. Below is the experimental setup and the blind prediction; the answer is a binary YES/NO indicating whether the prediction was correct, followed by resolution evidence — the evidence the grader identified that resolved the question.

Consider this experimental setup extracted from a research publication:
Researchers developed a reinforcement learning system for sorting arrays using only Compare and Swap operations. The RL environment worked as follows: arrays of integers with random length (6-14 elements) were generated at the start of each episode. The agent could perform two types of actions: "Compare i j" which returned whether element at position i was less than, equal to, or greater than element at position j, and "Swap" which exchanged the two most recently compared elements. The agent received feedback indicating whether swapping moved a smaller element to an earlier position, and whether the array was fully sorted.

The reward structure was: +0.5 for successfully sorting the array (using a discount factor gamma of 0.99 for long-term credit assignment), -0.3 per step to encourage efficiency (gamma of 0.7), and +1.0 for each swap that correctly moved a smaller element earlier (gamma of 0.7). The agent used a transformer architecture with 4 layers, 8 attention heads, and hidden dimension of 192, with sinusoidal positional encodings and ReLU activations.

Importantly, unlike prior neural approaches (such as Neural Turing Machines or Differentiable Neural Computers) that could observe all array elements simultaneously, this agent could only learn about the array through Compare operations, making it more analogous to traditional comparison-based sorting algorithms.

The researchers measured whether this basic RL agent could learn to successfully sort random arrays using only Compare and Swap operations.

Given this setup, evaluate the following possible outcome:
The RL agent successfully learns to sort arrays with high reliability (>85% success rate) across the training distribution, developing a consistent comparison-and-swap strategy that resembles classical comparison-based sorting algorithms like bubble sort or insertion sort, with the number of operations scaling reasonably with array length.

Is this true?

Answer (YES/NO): NO